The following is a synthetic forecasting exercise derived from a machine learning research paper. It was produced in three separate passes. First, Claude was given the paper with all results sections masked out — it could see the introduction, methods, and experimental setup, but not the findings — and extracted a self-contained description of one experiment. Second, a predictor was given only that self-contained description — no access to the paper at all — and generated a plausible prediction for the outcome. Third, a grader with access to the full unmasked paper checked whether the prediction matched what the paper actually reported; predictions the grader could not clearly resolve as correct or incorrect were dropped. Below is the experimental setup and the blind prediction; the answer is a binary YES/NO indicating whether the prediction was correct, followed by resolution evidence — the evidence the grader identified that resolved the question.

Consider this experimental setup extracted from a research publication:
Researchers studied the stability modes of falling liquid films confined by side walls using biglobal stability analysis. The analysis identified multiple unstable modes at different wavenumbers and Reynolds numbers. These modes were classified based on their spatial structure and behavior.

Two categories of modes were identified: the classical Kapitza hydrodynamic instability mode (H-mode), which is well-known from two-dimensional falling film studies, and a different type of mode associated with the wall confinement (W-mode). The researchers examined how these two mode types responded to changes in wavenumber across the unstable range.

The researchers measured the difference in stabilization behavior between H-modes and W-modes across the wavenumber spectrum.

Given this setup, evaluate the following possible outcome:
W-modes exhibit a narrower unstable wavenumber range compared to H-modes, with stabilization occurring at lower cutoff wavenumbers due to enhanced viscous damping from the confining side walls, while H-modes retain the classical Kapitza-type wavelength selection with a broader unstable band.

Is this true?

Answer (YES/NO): NO